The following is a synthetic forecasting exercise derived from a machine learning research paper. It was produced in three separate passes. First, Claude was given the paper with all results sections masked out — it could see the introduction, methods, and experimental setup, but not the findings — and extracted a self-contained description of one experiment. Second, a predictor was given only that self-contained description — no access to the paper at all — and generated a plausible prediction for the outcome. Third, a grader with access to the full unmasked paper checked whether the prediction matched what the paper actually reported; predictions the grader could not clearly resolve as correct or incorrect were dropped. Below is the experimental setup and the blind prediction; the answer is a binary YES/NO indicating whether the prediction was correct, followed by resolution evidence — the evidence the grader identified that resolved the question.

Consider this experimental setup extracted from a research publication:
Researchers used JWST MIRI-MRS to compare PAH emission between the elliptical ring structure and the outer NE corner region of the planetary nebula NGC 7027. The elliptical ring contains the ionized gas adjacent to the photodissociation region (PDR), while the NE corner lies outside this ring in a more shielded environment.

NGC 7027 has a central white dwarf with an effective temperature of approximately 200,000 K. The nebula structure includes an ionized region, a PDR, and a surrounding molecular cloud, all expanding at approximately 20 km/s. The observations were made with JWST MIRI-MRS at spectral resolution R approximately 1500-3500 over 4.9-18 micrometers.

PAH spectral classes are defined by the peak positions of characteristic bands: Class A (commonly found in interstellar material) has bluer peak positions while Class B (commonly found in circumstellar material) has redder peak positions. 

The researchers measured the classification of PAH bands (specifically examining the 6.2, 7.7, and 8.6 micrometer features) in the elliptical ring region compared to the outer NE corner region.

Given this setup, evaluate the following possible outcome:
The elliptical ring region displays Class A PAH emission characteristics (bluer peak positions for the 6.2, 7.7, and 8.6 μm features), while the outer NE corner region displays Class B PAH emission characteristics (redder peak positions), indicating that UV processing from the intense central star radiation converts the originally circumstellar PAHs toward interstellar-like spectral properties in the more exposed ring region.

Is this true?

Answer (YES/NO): NO